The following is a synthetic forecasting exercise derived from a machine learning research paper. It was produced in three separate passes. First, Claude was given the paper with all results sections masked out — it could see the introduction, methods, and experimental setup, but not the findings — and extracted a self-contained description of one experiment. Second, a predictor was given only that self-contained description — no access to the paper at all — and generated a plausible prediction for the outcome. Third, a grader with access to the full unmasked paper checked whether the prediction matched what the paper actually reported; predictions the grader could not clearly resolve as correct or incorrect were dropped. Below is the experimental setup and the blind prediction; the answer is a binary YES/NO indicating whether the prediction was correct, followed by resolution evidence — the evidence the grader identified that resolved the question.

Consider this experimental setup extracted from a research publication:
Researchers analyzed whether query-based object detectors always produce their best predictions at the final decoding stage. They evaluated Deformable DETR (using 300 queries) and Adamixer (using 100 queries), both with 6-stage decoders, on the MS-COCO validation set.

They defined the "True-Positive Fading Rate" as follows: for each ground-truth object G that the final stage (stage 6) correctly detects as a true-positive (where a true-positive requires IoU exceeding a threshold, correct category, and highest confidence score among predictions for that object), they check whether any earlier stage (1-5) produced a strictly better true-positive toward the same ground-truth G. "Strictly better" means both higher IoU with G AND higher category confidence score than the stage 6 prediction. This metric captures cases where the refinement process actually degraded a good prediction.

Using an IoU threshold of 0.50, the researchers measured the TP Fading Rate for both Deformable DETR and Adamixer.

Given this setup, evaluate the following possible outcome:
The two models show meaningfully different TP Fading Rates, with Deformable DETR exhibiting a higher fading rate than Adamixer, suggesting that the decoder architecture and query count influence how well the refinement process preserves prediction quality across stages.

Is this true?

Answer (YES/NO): YES